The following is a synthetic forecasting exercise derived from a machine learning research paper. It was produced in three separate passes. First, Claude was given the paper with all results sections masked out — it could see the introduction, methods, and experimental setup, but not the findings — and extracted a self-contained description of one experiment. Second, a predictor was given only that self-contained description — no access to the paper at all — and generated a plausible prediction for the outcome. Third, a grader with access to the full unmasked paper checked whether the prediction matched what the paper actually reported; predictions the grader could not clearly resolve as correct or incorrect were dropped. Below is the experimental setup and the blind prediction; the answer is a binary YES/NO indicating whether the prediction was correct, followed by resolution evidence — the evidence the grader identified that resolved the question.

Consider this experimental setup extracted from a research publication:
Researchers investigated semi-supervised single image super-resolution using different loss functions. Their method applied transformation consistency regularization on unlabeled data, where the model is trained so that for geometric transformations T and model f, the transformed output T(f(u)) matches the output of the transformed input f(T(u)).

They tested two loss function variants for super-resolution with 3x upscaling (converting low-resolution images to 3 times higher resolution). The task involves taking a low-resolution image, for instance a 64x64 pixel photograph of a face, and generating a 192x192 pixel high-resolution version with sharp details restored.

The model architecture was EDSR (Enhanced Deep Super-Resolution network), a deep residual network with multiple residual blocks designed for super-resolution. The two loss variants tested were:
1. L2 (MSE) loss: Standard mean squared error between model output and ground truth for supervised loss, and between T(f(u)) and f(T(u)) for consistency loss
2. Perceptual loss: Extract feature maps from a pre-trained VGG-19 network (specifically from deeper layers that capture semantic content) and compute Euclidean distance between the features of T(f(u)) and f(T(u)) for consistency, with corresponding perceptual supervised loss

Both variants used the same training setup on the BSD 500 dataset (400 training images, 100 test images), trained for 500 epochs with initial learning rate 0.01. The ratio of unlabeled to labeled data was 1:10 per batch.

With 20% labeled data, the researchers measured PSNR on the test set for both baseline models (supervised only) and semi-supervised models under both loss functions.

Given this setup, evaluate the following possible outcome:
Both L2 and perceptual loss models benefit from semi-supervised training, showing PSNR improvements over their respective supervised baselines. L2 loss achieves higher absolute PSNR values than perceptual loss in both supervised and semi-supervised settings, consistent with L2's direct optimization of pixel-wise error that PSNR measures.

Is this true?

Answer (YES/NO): YES